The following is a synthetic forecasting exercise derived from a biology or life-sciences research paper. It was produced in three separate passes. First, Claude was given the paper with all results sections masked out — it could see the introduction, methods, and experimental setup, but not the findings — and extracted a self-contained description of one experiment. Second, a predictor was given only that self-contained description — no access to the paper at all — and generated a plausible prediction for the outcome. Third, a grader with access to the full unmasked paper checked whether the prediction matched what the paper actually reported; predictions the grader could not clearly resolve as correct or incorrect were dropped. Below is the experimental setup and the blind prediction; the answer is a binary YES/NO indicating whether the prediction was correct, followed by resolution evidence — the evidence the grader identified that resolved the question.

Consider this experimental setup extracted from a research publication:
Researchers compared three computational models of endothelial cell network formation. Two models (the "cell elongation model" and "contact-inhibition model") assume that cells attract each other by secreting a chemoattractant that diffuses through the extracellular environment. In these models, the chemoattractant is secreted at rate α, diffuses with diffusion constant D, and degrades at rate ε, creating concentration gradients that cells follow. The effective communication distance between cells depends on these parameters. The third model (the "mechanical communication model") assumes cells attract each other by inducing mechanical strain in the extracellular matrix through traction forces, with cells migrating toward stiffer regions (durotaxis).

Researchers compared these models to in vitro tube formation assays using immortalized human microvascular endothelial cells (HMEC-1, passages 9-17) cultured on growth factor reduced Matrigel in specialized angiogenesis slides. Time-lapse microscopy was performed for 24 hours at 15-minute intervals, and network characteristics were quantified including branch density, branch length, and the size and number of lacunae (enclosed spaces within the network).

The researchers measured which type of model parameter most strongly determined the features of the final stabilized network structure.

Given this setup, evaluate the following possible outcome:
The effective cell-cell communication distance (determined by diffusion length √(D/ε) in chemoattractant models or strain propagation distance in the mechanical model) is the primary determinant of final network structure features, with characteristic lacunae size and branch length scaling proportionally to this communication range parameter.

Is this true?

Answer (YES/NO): YES